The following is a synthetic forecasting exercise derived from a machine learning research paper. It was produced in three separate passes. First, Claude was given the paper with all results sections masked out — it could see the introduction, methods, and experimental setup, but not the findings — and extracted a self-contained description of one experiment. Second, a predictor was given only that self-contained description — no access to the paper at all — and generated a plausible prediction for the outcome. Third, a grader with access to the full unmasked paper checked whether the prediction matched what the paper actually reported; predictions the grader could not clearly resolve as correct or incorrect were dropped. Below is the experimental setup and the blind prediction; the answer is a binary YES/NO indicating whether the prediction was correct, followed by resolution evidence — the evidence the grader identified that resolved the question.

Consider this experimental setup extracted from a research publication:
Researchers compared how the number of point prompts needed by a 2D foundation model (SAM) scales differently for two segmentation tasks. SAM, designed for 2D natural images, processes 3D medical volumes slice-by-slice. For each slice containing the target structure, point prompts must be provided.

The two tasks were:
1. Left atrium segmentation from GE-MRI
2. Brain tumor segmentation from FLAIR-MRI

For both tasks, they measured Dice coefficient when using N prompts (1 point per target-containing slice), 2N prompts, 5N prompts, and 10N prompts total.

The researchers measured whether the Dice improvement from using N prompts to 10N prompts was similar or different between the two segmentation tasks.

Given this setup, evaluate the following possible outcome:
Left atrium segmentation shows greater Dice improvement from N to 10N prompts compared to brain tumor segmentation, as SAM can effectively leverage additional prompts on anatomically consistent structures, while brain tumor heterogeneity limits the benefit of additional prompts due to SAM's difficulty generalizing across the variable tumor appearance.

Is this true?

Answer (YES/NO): NO